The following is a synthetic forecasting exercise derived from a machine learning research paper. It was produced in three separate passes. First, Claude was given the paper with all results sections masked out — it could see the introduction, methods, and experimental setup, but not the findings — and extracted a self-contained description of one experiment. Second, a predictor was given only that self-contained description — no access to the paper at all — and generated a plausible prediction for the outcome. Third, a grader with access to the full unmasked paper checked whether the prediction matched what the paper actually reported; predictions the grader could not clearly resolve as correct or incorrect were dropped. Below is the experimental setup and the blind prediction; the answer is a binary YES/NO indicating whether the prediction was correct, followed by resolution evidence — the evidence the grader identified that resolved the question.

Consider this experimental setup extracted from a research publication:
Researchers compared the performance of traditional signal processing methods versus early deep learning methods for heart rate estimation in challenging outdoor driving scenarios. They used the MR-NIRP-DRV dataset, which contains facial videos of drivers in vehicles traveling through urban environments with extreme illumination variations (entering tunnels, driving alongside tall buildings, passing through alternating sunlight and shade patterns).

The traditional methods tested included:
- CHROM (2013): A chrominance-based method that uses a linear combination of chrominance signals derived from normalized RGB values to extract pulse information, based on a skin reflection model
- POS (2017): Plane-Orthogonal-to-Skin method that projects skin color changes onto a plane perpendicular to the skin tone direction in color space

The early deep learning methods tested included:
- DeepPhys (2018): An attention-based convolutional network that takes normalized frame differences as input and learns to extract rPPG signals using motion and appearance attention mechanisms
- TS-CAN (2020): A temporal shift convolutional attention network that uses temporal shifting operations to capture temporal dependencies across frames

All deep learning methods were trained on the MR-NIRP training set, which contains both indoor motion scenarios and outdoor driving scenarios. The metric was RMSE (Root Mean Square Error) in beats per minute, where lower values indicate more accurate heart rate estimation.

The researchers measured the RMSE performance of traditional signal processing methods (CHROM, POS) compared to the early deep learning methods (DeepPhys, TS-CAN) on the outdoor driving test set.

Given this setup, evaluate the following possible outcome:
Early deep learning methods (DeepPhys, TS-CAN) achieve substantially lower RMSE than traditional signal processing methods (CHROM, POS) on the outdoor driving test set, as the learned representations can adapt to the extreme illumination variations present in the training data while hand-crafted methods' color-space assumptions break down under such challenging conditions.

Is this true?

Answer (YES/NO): NO